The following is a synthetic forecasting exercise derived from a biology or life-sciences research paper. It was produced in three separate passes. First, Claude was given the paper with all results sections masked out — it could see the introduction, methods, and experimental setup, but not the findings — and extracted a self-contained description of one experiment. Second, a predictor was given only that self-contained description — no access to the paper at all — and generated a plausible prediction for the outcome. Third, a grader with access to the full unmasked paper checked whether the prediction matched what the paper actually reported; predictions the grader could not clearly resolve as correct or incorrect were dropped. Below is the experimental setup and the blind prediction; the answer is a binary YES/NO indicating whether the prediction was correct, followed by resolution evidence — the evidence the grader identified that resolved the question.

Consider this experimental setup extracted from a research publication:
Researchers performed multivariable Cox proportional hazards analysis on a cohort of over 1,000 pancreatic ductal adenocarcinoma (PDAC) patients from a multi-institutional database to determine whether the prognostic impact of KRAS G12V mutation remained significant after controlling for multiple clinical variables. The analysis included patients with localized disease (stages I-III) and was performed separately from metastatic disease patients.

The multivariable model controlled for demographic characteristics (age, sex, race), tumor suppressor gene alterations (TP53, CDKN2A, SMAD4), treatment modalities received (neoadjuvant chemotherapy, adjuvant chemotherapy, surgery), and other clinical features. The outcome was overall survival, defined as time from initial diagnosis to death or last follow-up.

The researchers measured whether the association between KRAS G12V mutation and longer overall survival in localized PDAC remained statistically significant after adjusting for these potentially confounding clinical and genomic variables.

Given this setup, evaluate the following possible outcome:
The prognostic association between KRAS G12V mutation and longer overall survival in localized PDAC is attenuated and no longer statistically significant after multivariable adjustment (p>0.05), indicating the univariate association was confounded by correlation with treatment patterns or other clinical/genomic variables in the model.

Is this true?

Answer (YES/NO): NO